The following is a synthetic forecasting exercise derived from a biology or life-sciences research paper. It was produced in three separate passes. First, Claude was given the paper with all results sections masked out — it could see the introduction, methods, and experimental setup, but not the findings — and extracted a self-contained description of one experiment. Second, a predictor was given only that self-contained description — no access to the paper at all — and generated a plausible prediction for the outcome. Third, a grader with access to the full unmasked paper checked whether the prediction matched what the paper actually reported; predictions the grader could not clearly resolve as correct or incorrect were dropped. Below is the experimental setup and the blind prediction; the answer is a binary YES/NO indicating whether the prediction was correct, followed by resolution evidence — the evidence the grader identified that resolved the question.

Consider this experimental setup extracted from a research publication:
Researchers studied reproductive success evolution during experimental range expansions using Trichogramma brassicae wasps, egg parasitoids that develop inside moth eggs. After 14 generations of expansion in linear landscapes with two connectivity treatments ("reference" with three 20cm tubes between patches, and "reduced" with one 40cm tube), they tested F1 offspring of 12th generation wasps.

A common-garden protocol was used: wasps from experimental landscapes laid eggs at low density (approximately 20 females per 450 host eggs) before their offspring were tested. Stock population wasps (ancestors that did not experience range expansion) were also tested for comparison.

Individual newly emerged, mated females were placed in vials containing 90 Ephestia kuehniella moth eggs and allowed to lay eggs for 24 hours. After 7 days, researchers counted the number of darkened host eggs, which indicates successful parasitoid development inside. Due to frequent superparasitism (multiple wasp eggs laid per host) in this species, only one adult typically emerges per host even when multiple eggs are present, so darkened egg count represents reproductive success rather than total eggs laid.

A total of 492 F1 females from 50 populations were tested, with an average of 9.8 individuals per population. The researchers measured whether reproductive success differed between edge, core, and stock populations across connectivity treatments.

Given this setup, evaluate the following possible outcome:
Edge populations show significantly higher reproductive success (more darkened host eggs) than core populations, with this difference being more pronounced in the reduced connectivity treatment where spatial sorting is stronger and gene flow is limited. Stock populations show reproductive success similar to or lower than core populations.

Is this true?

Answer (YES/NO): NO